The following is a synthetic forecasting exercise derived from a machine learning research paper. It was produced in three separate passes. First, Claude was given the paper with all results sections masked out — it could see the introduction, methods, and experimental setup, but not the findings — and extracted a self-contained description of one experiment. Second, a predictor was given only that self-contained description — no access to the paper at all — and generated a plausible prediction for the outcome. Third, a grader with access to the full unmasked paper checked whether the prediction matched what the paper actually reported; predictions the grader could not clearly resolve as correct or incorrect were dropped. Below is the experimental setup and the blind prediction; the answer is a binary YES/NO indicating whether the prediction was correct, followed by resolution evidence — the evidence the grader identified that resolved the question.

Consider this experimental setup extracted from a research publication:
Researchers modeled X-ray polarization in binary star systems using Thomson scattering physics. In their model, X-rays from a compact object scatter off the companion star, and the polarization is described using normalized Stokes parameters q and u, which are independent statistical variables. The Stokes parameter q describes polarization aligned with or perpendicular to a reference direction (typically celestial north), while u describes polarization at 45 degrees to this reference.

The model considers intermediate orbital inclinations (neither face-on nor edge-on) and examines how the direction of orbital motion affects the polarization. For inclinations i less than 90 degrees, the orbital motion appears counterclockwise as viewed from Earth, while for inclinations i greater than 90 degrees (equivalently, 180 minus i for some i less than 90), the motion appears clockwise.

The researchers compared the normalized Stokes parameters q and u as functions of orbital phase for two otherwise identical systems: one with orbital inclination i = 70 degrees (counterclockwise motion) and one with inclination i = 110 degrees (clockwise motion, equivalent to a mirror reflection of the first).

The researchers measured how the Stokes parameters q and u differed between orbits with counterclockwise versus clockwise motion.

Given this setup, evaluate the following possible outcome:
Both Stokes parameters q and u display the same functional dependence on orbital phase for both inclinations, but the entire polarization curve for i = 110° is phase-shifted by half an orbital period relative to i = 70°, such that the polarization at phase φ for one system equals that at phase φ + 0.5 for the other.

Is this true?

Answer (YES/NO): NO